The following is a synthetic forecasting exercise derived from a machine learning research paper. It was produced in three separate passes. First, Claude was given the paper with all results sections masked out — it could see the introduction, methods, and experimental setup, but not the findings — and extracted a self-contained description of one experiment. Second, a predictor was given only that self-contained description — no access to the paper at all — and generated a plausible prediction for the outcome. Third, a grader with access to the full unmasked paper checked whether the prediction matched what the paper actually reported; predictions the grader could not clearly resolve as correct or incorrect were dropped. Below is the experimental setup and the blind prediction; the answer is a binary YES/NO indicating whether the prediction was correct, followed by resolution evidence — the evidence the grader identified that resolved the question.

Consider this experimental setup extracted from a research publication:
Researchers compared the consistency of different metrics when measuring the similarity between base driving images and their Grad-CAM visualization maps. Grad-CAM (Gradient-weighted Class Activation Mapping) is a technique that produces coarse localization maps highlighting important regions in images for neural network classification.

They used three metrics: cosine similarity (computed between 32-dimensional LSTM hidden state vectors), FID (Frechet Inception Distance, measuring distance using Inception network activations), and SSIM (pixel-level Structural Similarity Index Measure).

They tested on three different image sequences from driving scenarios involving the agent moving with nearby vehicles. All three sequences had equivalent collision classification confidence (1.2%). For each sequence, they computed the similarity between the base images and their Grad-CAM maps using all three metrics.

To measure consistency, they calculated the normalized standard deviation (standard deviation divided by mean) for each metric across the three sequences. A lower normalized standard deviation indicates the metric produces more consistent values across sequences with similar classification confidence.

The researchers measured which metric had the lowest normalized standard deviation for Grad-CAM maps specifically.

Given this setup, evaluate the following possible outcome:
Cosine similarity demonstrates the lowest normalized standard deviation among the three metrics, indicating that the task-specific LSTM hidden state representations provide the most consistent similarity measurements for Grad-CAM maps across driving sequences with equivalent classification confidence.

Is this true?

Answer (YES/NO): NO